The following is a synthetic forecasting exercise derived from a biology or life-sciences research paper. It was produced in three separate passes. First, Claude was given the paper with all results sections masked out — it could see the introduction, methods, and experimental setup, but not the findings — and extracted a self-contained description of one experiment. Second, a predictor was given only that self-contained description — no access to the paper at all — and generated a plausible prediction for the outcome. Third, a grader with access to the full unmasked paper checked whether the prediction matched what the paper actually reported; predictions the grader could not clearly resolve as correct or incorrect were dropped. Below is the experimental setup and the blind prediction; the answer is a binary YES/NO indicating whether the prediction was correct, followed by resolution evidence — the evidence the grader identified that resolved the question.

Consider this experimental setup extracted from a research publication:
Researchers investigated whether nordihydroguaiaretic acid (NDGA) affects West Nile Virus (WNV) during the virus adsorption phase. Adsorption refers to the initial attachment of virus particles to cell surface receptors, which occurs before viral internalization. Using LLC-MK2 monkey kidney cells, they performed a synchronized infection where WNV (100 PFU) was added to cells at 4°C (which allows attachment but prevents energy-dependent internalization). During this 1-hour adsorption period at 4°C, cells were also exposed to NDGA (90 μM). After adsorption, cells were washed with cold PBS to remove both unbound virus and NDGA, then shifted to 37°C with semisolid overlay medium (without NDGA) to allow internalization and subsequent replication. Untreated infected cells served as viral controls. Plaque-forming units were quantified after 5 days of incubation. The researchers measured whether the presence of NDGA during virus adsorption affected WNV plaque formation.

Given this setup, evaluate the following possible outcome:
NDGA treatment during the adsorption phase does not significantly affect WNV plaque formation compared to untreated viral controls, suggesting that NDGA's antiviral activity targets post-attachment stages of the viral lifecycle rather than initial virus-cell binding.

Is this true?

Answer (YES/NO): YES